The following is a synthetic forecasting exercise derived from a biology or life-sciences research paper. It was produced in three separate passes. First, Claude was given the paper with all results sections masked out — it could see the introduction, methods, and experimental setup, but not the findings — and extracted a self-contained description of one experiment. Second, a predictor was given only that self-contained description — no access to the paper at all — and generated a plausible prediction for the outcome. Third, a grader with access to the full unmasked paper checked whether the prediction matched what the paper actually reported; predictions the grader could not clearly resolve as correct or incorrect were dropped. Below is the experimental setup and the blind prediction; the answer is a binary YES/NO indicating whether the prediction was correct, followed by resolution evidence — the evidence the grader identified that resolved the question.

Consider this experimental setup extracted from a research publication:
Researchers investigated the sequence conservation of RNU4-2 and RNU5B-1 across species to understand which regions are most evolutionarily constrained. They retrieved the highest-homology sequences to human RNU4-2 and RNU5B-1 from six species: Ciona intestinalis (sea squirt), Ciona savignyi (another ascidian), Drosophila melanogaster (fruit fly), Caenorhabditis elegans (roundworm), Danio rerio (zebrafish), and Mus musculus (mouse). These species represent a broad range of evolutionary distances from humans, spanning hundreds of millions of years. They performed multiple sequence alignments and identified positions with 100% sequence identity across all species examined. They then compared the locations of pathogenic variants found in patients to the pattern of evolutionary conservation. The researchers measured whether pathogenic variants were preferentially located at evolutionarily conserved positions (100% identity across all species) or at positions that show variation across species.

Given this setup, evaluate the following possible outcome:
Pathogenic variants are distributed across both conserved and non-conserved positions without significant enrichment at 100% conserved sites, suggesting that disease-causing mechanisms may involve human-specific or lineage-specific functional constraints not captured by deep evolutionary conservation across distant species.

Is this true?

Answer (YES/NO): NO